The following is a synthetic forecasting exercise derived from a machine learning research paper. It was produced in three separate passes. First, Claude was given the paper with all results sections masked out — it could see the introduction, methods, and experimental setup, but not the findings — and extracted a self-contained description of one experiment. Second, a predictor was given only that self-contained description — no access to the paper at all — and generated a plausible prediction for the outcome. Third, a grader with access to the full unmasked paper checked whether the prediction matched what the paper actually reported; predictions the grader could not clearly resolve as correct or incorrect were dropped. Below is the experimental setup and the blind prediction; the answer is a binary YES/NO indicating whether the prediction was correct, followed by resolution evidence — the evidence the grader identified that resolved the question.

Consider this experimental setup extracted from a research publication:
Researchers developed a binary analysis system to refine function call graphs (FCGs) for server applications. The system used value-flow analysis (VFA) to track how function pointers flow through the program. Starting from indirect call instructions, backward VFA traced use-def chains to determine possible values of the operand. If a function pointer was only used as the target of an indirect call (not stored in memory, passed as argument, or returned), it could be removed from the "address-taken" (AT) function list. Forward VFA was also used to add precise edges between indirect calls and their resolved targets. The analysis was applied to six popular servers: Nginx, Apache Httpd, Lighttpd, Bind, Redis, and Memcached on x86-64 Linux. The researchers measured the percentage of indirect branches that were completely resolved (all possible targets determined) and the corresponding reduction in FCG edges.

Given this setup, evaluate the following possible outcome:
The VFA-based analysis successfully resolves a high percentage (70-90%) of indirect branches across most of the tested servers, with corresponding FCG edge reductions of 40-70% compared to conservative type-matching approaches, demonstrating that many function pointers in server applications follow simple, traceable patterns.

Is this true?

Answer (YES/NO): NO